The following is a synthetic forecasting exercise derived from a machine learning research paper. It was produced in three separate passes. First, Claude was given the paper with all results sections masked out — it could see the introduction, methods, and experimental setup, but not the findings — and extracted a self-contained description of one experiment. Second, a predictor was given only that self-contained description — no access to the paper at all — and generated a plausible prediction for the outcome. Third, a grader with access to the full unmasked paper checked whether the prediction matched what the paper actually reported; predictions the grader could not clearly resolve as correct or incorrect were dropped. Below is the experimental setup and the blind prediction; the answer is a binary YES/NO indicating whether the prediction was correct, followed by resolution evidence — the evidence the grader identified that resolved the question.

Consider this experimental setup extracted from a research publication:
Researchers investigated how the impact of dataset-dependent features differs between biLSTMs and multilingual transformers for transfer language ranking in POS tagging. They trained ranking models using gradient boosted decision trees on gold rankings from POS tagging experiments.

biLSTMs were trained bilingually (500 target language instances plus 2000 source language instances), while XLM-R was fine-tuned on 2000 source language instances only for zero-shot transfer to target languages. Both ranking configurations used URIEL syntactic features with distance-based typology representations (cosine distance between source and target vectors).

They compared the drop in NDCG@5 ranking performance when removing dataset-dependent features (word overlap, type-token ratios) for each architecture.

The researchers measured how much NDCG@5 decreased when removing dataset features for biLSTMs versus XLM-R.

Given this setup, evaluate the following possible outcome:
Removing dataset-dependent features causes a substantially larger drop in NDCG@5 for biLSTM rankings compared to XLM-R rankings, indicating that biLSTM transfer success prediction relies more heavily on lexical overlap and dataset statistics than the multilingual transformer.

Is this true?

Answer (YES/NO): YES